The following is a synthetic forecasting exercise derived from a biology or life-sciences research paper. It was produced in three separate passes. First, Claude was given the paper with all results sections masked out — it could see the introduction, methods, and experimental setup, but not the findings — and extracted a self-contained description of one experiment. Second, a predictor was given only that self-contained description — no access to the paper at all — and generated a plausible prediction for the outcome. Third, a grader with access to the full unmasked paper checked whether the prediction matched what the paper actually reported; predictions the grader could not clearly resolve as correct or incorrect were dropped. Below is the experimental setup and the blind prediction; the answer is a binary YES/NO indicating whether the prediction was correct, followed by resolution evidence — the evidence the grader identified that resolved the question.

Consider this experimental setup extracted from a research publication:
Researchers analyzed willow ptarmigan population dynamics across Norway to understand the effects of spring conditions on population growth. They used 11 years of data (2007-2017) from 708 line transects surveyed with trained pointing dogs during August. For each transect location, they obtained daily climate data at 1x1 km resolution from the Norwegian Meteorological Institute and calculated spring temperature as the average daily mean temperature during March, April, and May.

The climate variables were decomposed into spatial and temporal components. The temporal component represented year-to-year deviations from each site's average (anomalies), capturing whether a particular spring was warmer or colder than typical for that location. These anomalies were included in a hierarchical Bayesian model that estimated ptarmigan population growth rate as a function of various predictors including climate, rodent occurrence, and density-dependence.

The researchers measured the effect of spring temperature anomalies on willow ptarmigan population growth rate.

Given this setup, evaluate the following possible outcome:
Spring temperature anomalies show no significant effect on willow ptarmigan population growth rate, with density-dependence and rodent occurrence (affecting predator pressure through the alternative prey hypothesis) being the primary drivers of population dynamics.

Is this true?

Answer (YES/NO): NO